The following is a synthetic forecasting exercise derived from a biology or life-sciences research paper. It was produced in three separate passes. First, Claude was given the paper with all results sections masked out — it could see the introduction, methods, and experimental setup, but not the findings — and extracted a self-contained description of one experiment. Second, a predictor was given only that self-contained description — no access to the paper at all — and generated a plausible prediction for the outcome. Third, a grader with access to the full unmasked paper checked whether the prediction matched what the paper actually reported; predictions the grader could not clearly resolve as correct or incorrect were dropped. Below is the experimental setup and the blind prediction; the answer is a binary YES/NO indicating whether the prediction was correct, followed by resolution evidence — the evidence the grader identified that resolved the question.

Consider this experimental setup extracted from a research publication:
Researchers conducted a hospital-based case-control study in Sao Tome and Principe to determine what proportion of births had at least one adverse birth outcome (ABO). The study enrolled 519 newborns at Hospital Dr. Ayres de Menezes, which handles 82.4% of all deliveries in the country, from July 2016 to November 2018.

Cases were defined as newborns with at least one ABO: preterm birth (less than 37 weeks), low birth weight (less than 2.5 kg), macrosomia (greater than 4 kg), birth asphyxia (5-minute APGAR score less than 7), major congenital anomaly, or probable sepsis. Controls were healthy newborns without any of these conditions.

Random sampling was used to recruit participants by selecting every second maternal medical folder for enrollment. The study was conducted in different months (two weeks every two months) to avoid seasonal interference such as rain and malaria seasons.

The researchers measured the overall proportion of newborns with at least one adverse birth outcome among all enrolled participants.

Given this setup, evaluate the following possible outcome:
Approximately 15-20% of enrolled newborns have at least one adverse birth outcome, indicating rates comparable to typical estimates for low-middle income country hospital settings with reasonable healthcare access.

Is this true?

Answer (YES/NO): NO